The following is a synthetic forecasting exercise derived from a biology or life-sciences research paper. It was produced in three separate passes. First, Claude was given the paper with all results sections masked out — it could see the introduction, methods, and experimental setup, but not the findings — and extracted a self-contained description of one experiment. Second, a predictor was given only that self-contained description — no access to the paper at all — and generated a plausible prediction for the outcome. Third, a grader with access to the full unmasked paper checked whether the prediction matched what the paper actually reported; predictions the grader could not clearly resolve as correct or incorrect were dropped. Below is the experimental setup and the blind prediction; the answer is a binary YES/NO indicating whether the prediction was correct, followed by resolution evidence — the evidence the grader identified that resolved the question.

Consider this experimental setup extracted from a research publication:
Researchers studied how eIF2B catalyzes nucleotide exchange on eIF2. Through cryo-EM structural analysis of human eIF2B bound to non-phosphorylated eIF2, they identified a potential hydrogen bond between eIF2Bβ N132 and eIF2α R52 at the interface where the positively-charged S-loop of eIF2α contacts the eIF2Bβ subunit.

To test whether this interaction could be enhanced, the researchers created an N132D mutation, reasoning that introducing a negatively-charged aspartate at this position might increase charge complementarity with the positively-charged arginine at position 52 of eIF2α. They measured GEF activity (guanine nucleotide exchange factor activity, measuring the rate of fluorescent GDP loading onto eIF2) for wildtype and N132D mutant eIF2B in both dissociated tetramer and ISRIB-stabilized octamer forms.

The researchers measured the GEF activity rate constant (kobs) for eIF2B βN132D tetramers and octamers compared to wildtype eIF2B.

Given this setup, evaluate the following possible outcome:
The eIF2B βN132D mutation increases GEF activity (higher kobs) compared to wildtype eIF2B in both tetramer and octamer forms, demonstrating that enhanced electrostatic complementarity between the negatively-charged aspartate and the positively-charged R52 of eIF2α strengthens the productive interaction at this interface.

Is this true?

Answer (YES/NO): YES